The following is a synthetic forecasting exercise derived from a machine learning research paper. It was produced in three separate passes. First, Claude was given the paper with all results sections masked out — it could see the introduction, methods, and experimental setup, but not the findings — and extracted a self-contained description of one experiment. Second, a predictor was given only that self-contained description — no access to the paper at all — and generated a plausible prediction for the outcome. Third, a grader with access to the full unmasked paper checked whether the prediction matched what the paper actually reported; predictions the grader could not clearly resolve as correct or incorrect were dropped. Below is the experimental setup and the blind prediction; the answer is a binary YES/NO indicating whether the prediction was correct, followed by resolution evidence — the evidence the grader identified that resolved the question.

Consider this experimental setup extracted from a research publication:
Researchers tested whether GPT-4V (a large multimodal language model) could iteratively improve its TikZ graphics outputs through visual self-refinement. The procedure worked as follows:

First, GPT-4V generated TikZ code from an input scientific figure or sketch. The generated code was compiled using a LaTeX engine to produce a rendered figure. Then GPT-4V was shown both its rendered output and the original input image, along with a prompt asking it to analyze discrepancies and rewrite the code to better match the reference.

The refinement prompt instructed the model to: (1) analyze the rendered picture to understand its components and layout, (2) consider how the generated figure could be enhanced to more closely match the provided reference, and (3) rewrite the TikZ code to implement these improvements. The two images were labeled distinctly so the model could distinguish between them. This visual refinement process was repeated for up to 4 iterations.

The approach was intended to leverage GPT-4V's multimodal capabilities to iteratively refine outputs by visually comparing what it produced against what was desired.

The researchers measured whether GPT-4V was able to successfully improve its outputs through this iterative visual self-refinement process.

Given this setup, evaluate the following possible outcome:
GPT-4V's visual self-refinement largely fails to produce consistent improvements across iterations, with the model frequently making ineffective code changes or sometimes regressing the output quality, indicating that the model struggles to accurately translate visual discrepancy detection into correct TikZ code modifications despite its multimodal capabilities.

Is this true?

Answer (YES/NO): YES